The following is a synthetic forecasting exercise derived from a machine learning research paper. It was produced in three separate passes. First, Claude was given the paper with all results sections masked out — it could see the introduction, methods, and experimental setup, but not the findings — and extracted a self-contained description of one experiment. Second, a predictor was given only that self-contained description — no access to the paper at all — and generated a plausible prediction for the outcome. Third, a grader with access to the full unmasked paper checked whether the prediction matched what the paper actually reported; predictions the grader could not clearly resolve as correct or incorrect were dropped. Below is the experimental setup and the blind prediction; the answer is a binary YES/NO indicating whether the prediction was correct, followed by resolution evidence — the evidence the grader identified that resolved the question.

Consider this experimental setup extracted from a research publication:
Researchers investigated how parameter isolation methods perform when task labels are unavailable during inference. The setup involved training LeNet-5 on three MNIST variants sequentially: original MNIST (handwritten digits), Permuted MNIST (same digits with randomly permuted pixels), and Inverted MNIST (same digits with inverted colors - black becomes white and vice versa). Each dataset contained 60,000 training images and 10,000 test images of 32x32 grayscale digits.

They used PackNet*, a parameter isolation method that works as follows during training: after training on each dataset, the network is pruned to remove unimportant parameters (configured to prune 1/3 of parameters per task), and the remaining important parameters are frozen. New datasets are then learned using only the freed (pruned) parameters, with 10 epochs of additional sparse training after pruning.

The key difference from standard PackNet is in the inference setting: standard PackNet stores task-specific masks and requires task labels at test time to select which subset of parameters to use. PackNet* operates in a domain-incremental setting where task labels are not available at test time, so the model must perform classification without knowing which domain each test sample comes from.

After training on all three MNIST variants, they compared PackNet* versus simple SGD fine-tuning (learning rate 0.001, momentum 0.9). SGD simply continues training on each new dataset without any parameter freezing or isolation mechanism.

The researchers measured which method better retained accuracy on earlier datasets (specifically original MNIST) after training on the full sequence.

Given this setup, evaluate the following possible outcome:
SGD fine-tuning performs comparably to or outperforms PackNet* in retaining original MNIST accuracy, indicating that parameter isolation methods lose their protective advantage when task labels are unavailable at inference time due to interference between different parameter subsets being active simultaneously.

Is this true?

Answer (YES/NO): NO